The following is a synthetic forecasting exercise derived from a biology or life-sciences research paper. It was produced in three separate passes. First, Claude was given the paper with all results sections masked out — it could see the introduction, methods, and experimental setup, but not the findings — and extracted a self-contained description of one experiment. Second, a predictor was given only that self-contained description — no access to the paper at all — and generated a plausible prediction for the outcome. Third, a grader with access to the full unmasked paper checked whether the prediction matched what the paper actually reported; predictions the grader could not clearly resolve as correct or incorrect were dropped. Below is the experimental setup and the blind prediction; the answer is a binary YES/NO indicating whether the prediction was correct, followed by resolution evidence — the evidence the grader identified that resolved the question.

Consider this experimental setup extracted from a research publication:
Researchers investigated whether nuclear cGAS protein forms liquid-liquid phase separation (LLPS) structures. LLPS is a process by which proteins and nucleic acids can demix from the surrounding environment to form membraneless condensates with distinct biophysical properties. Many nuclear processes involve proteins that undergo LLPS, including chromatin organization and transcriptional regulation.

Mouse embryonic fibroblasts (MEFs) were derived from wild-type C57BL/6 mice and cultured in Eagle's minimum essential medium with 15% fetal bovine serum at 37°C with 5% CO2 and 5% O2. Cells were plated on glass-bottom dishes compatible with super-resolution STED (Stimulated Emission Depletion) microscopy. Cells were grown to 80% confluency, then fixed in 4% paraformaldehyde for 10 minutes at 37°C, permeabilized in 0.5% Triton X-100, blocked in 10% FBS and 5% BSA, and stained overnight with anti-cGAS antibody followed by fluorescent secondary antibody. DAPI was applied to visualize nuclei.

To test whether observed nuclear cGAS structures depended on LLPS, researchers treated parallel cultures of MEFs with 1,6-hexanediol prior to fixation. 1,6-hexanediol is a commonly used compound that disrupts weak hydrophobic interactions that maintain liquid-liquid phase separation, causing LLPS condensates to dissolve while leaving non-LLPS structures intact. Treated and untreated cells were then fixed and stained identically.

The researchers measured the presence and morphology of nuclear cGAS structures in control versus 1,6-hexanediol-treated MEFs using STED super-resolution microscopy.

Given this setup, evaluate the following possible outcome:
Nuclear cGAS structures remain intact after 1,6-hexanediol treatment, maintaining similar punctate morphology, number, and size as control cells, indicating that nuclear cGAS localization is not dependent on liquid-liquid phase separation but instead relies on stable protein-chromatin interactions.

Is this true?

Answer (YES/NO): NO